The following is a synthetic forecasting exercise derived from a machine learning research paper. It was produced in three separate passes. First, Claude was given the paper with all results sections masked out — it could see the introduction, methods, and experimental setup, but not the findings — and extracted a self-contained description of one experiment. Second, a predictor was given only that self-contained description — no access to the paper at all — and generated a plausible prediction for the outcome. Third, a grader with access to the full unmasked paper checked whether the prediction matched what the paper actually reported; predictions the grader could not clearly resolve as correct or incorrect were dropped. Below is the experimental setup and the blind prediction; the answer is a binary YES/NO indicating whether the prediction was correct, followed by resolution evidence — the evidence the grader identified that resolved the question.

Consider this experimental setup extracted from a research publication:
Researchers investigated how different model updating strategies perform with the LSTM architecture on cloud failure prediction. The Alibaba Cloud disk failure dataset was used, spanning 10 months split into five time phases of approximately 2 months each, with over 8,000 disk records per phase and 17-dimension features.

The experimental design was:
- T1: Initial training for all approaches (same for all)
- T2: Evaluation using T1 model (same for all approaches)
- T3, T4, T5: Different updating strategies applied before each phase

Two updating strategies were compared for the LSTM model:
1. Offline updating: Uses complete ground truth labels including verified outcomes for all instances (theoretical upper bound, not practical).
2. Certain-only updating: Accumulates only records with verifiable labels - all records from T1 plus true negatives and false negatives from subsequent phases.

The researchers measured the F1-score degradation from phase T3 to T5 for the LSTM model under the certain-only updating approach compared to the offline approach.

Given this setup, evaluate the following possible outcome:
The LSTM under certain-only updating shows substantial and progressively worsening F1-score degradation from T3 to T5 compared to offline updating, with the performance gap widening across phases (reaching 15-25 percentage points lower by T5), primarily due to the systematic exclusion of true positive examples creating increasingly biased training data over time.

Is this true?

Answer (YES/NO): NO